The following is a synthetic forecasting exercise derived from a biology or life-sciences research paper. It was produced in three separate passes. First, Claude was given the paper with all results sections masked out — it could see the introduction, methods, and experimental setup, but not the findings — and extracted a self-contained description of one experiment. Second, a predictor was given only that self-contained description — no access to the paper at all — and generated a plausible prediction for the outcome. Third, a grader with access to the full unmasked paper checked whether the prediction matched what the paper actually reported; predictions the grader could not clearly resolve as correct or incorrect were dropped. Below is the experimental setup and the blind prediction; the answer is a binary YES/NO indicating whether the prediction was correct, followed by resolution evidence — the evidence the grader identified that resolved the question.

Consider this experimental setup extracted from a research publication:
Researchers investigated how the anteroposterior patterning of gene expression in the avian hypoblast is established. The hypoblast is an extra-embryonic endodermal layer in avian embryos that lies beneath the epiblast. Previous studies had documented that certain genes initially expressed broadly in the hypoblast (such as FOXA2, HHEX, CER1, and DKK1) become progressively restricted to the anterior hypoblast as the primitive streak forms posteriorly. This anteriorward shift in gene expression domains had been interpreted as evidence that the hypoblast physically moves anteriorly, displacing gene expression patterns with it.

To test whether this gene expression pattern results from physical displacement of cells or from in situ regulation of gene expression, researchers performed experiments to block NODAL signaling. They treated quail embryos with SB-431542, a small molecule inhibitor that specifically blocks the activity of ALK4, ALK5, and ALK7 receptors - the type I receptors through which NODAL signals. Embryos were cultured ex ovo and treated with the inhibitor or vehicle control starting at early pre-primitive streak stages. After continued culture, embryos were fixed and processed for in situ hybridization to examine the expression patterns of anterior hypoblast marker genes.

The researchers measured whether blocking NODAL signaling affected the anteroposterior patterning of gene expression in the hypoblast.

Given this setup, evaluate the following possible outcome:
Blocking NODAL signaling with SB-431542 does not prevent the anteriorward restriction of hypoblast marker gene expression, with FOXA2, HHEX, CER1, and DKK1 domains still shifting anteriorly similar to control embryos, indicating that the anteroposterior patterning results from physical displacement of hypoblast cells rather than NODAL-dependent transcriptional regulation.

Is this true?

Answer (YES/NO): NO